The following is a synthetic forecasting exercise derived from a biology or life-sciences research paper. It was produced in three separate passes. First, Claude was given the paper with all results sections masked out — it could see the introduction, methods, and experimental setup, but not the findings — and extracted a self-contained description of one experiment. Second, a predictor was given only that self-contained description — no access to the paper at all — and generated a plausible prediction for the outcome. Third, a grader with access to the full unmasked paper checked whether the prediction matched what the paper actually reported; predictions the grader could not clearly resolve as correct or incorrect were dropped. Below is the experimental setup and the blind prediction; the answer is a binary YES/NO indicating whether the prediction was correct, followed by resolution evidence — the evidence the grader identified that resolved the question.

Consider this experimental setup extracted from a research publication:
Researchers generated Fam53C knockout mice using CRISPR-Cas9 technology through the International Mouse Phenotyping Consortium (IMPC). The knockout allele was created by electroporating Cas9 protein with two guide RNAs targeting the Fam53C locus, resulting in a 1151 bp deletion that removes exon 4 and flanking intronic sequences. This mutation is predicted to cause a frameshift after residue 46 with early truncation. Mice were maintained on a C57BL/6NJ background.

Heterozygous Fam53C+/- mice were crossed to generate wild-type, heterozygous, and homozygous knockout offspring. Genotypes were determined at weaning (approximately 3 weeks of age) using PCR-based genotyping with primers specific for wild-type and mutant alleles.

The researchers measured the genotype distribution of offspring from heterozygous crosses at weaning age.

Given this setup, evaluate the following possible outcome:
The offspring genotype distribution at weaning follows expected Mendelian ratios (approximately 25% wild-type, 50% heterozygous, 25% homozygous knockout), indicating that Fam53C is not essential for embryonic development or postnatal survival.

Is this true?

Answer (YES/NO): NO